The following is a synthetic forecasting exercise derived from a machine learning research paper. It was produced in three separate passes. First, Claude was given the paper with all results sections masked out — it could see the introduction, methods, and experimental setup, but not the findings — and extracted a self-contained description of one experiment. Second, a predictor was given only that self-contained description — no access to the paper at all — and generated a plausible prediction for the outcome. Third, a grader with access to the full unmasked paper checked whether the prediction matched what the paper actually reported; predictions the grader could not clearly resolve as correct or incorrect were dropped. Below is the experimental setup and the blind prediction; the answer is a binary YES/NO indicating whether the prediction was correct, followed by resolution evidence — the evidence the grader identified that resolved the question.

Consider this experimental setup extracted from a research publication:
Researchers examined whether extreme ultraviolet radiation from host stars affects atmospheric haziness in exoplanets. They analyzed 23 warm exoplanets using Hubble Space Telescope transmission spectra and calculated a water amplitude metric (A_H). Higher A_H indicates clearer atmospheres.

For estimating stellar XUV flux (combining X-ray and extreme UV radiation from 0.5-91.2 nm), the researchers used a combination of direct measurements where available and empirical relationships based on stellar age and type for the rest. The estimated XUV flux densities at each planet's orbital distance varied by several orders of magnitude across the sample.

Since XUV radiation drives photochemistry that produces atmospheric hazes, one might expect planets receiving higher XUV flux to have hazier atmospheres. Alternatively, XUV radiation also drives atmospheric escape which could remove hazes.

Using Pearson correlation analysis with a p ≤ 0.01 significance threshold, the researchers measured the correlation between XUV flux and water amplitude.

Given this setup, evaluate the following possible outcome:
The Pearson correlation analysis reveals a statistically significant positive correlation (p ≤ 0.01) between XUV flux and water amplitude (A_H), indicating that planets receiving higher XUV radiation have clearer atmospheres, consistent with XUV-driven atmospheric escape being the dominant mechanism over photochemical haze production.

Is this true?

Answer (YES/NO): NO